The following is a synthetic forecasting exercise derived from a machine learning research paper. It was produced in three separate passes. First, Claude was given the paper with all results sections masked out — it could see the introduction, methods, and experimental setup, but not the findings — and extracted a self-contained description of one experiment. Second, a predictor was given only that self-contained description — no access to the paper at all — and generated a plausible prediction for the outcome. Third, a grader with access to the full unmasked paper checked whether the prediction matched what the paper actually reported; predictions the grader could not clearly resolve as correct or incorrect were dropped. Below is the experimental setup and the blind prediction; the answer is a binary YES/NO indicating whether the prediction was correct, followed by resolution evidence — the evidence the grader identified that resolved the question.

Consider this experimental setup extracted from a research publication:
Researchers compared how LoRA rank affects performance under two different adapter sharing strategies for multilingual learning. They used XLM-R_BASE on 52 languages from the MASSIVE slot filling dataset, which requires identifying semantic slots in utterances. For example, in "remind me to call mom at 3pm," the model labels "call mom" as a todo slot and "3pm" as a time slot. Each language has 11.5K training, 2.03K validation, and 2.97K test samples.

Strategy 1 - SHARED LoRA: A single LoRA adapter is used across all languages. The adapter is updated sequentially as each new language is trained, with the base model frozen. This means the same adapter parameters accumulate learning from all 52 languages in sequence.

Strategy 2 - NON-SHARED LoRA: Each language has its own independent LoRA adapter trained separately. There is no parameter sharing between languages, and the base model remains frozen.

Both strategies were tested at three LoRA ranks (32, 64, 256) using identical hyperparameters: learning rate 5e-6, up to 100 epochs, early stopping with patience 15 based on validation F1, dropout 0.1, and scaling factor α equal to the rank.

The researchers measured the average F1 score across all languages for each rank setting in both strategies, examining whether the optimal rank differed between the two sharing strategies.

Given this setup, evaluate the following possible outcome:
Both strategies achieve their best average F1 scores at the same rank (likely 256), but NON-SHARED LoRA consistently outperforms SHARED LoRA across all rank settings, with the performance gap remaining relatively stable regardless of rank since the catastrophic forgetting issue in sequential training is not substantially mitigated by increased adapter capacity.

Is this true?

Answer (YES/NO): NO